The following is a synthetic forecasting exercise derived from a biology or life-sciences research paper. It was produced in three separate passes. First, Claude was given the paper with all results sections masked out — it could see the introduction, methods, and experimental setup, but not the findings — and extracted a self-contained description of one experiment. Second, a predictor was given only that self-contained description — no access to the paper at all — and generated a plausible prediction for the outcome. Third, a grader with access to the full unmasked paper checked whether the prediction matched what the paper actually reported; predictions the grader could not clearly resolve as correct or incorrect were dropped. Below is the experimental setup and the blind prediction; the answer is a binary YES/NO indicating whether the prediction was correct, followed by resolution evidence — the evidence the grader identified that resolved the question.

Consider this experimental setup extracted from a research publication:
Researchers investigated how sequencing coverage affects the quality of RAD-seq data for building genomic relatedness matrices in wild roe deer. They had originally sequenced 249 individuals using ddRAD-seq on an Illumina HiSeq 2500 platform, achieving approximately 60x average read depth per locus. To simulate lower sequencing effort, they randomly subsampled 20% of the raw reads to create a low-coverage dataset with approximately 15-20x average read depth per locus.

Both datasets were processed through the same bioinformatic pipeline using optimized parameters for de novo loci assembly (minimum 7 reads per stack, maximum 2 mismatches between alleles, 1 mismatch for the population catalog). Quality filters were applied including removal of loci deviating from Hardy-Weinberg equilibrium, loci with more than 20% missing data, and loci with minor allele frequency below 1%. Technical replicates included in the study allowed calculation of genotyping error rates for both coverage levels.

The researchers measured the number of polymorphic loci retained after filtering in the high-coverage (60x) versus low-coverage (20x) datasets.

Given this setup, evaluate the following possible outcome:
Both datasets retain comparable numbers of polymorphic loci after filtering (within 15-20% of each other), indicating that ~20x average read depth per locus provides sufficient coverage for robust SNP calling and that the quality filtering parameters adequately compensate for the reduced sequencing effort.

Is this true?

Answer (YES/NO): NO